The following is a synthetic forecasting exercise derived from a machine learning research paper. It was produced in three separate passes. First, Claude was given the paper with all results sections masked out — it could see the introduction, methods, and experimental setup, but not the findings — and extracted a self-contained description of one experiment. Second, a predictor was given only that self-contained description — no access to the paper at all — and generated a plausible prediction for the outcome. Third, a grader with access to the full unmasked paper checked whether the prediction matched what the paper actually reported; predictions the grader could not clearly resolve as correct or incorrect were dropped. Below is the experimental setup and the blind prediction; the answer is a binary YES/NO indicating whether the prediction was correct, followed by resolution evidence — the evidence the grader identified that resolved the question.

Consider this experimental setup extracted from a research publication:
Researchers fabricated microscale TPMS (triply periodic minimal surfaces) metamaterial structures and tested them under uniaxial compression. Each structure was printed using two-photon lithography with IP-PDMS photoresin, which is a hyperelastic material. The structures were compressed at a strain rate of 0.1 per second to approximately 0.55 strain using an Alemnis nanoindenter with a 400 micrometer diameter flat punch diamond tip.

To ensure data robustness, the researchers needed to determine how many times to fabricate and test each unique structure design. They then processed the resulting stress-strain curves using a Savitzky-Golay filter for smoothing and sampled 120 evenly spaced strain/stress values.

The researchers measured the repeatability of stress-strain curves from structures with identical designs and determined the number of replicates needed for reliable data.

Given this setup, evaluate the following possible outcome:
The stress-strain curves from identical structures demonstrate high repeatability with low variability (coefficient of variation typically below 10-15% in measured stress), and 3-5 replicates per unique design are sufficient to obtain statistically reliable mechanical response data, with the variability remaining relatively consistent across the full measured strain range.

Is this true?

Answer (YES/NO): NO